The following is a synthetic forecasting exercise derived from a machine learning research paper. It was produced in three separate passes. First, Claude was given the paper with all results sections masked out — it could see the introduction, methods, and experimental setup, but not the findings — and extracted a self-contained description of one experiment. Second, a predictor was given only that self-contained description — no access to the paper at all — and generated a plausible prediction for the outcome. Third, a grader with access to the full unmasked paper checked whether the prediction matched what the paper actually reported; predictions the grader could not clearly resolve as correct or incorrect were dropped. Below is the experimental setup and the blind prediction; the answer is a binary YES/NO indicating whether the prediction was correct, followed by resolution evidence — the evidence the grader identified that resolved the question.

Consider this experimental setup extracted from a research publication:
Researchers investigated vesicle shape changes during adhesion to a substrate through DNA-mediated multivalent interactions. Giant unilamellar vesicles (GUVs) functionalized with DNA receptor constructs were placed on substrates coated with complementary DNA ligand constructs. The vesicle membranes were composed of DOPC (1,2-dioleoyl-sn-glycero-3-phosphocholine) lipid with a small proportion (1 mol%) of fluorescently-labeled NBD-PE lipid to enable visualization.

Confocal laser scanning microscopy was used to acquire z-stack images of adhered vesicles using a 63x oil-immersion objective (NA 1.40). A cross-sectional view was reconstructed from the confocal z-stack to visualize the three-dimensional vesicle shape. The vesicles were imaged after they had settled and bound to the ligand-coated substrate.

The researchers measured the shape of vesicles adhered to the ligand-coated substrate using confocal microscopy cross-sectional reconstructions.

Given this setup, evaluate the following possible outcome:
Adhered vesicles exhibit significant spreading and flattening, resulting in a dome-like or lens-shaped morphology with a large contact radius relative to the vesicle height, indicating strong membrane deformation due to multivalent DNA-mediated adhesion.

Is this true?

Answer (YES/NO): NO